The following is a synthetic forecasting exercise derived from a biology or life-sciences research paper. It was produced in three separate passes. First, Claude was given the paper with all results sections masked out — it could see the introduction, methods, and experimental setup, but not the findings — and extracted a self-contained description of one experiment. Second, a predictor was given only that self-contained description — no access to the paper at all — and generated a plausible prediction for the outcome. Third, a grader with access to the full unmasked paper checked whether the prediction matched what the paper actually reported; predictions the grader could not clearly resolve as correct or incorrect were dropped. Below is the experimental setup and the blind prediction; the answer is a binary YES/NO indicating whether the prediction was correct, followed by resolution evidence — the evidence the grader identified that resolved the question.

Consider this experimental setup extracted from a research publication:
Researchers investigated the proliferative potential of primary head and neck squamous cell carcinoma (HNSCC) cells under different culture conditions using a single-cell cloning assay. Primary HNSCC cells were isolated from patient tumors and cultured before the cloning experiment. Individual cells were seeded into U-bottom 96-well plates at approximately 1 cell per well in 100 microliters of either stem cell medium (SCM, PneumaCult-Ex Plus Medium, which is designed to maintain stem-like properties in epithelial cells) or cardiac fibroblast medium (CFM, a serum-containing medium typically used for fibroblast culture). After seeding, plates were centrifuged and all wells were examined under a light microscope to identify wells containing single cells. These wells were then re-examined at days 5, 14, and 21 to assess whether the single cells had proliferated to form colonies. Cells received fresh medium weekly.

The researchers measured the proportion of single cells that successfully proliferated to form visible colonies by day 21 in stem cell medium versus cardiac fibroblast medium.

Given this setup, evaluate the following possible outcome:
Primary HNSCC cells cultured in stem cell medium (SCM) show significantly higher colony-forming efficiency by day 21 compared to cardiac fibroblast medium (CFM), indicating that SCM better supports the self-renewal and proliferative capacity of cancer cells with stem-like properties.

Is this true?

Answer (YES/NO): YES